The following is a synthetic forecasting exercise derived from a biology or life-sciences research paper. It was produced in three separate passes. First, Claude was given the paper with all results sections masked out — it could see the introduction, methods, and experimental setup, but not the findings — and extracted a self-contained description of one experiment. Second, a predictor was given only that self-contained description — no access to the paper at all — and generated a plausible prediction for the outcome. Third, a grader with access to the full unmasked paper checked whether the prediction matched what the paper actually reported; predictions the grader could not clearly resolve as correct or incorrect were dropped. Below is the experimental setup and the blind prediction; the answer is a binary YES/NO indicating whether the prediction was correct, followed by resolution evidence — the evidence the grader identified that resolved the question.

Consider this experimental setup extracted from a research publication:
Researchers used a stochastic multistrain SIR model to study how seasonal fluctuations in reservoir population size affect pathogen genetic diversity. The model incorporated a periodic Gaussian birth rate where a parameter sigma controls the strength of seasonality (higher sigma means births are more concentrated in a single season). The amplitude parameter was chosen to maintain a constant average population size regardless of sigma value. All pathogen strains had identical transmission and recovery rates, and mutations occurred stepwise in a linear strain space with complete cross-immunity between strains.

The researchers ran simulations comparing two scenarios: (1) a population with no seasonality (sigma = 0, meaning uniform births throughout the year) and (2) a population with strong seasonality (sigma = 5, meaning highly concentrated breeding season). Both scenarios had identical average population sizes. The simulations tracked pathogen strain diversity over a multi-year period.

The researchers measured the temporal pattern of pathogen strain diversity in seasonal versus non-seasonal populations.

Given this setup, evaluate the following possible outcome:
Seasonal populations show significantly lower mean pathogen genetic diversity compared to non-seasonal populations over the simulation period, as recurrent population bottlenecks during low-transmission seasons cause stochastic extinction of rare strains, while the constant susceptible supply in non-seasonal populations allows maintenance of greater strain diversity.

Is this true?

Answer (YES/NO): YES